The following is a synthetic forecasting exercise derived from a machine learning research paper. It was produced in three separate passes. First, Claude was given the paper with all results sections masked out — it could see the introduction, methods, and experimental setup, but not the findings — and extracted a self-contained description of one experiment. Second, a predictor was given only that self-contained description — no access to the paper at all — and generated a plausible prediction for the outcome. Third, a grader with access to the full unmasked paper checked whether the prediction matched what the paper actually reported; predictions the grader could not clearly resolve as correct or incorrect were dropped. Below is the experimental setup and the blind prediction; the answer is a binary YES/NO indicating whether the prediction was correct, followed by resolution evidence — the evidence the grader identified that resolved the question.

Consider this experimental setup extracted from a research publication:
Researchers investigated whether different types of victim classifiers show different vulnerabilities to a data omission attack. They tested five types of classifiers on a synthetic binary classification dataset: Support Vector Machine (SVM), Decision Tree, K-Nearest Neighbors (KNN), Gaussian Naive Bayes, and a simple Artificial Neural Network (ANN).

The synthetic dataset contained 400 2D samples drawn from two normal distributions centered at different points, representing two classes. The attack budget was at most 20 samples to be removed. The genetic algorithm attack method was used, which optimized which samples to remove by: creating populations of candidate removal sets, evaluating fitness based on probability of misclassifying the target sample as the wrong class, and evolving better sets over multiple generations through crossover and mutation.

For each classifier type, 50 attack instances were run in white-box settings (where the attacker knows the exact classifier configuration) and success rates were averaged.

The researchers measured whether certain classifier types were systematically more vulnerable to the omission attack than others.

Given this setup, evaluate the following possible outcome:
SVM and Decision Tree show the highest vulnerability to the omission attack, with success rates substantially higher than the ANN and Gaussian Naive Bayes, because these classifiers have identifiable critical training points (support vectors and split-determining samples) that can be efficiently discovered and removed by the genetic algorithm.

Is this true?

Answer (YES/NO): NO